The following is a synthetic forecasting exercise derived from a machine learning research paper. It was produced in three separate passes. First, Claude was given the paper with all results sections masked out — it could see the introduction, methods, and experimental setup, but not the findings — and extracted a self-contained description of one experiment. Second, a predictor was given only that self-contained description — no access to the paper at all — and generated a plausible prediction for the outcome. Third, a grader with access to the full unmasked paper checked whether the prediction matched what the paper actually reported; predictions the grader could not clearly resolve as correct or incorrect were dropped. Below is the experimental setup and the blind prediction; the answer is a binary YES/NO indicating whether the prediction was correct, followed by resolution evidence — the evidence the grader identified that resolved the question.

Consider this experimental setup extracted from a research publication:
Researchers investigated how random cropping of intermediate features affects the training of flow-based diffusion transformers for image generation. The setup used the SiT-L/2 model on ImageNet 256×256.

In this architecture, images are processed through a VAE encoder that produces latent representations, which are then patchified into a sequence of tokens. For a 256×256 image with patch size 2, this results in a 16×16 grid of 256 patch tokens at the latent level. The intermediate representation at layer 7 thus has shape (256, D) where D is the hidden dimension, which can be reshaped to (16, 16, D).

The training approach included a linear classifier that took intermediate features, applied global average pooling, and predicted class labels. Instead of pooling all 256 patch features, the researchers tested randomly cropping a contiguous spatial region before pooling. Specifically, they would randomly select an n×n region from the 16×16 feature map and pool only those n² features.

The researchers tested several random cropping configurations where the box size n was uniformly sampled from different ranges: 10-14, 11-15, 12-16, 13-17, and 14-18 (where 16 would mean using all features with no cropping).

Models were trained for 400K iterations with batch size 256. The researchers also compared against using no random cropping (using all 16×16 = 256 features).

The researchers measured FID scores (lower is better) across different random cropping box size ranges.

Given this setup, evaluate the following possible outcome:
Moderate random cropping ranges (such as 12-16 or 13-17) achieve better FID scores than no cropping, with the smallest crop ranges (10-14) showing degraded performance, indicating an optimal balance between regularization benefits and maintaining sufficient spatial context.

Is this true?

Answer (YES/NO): NO